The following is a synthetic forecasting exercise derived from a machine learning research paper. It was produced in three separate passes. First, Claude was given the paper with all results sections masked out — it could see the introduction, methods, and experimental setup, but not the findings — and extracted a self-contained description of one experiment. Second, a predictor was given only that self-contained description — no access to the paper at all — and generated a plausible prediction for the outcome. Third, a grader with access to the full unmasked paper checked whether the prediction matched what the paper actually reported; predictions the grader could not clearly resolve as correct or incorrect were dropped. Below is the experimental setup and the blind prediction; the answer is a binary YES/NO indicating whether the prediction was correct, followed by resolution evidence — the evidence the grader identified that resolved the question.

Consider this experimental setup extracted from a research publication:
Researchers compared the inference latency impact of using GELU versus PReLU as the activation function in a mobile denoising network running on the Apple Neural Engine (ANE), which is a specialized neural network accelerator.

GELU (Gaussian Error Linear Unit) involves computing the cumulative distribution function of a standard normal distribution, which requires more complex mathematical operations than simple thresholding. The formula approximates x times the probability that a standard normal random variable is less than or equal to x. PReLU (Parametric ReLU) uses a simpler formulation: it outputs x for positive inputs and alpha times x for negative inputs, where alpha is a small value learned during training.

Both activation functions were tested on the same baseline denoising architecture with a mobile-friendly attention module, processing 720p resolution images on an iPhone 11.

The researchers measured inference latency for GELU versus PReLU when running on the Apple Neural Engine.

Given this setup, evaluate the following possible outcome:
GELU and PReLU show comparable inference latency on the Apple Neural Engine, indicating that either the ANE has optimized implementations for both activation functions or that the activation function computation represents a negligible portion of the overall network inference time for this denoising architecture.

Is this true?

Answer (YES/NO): YES